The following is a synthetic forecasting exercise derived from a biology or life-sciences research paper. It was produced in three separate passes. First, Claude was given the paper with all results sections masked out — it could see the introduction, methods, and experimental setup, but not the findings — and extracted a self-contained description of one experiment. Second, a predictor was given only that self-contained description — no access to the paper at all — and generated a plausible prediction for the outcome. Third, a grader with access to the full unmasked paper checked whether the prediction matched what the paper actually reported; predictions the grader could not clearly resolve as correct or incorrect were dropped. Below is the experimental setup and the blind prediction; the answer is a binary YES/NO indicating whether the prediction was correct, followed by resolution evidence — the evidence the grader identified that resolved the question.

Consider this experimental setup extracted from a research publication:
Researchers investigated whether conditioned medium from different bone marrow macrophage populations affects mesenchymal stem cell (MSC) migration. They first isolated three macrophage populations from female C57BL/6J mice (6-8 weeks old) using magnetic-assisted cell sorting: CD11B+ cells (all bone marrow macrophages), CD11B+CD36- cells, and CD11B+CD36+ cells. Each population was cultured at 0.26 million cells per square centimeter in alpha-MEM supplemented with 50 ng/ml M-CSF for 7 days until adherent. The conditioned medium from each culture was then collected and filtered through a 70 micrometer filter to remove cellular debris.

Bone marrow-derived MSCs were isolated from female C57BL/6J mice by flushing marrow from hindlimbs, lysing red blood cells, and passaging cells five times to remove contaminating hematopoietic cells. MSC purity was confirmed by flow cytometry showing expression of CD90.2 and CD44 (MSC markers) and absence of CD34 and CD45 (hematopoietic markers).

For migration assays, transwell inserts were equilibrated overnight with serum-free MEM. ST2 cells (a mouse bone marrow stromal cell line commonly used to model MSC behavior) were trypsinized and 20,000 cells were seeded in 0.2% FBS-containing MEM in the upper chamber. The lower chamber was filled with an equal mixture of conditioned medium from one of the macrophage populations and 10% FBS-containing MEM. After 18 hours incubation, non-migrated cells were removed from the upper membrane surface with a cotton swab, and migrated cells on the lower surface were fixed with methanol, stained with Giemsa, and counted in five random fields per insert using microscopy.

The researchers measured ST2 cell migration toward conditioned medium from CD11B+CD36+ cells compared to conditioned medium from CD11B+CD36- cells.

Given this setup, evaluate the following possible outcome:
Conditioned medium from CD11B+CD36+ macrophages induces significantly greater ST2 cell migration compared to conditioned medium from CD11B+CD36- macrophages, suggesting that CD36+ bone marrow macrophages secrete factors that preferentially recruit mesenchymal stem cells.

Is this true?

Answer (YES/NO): NO